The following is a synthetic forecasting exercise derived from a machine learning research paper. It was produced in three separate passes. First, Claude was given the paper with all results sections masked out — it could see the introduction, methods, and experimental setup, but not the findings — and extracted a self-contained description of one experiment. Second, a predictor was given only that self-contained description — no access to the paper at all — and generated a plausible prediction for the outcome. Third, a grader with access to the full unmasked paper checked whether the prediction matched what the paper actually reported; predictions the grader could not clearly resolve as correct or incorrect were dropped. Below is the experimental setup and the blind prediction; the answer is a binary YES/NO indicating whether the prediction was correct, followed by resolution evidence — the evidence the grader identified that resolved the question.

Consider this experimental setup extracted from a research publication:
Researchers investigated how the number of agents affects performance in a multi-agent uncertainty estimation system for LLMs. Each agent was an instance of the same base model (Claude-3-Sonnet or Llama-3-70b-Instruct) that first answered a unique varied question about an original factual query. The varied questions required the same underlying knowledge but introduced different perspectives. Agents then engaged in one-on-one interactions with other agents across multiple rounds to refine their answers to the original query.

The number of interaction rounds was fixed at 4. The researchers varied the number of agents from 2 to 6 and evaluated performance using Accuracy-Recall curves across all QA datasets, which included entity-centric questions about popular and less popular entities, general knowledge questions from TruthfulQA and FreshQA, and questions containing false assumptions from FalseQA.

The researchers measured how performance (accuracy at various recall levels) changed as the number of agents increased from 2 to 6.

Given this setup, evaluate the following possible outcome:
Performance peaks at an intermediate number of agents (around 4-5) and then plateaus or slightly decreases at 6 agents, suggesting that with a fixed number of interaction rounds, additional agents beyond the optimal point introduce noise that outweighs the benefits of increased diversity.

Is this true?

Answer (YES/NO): NO